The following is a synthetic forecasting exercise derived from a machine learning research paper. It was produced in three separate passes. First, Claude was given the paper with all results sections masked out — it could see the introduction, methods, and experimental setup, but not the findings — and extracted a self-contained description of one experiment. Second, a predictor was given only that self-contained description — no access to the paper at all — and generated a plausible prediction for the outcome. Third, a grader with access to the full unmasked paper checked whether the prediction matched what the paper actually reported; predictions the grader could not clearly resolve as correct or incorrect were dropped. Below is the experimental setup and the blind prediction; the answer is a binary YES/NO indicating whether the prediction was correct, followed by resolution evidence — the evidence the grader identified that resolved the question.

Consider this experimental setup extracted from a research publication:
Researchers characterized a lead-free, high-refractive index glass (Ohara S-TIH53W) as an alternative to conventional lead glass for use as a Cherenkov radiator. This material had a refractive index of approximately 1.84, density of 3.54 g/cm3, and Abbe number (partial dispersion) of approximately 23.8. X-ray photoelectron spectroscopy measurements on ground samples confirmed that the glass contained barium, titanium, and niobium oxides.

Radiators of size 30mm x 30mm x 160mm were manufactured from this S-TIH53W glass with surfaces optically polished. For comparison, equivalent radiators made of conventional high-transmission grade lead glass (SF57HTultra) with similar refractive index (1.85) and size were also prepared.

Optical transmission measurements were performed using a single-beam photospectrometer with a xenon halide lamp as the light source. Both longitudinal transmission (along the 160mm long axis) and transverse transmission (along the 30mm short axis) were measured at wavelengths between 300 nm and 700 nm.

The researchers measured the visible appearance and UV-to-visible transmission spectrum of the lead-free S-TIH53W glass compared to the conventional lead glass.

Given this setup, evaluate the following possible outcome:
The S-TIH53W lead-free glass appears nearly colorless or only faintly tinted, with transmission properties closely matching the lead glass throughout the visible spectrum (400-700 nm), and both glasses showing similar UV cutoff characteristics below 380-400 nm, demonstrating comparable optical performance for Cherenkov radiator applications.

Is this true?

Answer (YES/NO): NO